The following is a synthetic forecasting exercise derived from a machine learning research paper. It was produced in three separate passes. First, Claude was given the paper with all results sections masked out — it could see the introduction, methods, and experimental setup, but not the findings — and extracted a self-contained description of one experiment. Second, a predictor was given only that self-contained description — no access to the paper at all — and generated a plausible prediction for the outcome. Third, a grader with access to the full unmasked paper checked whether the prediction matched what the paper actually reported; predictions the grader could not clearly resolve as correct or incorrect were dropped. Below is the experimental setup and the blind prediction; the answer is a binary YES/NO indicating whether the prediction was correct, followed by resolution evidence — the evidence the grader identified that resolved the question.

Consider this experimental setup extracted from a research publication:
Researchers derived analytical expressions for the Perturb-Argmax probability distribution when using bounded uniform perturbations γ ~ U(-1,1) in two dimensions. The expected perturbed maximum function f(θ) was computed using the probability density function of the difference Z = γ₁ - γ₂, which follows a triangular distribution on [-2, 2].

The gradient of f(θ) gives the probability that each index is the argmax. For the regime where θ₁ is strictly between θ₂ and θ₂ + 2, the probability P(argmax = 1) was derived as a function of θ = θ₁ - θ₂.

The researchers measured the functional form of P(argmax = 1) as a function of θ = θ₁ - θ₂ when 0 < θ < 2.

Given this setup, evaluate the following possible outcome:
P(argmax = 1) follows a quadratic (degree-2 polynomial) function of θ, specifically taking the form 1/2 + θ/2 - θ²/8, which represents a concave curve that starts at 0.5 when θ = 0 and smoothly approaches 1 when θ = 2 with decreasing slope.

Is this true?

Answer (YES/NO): YES